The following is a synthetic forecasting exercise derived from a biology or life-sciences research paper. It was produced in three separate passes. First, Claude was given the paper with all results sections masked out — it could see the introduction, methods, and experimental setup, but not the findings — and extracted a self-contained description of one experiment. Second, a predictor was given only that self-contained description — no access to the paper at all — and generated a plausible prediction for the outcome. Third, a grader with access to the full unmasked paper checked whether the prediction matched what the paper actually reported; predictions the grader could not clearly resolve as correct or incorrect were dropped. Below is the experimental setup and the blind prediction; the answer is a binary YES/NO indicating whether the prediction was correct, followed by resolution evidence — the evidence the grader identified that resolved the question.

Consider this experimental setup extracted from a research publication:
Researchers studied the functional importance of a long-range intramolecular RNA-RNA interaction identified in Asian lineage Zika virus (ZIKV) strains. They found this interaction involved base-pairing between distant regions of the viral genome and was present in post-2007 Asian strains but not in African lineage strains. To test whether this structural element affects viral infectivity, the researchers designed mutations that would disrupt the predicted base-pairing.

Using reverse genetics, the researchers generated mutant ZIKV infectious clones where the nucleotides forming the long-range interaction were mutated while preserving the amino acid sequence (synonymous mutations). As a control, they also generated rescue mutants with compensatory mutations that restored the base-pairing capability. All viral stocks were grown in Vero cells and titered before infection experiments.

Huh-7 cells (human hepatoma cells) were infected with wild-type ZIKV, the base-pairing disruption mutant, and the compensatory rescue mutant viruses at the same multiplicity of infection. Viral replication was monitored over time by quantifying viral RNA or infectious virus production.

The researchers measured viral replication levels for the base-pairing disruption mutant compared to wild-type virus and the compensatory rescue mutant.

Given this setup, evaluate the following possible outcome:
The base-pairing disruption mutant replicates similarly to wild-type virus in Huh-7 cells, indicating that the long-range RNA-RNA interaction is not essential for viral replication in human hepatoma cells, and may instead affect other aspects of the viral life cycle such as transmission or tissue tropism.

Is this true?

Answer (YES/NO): NO